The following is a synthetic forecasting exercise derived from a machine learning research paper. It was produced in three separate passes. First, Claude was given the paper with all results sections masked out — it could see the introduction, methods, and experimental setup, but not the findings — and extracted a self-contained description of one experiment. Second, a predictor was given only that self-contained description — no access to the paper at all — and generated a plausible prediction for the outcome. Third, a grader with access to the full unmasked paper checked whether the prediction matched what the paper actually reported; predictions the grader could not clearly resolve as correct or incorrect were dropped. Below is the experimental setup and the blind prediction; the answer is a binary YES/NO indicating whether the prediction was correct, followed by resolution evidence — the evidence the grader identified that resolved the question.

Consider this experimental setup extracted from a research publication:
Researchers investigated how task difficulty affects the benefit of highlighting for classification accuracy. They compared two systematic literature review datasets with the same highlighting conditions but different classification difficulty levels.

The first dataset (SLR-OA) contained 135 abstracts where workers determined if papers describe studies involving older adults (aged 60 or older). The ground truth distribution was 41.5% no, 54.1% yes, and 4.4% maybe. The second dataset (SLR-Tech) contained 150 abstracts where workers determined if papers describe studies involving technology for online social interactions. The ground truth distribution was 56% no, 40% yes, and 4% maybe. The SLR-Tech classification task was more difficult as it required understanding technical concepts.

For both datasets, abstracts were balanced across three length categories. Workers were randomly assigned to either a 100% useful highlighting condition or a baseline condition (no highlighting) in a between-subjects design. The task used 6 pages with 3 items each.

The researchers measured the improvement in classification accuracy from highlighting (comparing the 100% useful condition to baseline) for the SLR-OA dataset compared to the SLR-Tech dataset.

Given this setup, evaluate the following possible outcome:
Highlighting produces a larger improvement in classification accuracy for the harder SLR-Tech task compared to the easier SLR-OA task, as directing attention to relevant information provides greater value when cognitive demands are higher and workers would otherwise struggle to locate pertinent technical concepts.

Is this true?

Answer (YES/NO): NO